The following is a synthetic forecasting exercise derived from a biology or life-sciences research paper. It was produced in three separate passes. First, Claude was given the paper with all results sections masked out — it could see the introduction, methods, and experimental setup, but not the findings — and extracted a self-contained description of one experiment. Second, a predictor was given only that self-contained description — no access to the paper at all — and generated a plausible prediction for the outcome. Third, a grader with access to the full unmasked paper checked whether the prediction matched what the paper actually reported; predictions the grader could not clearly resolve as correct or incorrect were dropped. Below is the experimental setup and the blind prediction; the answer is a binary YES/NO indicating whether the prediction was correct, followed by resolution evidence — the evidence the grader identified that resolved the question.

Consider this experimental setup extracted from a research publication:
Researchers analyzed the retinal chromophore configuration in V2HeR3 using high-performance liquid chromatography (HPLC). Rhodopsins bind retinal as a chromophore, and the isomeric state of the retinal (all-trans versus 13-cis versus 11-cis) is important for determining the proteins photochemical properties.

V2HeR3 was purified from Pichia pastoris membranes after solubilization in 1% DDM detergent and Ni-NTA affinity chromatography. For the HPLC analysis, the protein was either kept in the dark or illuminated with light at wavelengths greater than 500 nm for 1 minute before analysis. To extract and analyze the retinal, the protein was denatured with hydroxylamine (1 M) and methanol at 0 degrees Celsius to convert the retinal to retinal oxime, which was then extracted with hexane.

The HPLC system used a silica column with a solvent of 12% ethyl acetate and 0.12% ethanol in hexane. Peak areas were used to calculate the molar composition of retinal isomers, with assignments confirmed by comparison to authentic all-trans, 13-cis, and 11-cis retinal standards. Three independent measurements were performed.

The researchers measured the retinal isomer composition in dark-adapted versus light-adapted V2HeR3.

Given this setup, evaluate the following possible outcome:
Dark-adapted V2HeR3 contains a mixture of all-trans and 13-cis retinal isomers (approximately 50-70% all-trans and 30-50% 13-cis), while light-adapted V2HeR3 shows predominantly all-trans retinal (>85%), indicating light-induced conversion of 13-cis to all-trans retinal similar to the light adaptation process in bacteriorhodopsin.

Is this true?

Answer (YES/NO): NO